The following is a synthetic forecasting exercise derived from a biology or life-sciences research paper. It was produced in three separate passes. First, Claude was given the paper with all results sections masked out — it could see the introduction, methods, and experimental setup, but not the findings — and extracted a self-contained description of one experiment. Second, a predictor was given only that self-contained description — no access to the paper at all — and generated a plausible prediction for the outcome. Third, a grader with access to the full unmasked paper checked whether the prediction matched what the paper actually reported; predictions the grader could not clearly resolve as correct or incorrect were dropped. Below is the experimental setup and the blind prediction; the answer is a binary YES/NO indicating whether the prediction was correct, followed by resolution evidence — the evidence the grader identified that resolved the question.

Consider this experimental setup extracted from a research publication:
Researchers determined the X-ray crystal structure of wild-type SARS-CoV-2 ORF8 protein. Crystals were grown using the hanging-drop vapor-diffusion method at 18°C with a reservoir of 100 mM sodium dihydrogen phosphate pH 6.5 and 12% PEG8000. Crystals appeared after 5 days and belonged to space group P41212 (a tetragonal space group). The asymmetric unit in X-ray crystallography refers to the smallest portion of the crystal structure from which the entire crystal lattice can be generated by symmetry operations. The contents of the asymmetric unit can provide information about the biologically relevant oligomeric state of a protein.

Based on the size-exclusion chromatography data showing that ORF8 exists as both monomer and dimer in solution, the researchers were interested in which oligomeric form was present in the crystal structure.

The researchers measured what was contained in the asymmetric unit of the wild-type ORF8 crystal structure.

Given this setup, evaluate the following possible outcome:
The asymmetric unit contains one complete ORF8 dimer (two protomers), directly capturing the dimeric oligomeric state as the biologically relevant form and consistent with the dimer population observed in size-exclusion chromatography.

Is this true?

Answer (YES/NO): YES